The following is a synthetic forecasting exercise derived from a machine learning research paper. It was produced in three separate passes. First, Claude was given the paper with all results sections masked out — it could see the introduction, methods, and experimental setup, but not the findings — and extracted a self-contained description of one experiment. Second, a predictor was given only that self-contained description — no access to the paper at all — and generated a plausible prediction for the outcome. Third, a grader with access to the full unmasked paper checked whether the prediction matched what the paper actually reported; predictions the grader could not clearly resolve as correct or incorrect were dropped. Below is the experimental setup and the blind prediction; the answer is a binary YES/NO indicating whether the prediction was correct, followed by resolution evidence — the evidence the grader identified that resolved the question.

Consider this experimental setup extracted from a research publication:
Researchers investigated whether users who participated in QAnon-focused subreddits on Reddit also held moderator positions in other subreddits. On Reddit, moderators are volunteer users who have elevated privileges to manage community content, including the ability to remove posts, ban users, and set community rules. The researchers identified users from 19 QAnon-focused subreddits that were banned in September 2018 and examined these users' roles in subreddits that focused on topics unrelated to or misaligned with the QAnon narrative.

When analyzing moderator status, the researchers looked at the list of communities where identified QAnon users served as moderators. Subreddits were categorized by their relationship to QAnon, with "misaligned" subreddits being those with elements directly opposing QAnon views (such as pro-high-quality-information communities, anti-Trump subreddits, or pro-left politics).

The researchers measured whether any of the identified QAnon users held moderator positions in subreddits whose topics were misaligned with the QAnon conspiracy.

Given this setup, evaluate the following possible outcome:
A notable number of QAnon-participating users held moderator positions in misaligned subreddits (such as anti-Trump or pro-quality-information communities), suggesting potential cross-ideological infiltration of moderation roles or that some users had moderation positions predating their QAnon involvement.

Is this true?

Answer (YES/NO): YES